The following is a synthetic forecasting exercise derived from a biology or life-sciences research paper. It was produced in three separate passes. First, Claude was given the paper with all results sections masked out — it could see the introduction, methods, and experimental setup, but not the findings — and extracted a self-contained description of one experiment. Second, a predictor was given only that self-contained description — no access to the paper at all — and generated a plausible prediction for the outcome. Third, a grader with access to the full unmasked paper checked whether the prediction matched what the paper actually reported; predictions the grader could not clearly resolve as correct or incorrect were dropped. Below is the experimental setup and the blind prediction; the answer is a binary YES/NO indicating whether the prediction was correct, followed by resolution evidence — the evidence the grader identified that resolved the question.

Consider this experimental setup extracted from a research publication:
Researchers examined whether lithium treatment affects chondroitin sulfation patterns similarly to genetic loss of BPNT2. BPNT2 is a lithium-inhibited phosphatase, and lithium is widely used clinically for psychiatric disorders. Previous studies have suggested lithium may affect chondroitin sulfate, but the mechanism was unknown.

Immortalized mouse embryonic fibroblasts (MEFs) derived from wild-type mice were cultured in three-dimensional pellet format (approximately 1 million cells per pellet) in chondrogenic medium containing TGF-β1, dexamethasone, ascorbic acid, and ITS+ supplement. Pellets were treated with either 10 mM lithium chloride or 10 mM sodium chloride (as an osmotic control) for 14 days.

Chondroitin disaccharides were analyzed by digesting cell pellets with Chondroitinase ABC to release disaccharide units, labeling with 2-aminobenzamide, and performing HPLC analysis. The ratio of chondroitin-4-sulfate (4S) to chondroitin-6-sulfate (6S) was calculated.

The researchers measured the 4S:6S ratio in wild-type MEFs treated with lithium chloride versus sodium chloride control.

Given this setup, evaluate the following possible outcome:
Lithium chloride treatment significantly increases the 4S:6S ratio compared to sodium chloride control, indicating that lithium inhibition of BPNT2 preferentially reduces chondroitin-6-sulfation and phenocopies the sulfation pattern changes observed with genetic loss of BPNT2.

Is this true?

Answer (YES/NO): NO